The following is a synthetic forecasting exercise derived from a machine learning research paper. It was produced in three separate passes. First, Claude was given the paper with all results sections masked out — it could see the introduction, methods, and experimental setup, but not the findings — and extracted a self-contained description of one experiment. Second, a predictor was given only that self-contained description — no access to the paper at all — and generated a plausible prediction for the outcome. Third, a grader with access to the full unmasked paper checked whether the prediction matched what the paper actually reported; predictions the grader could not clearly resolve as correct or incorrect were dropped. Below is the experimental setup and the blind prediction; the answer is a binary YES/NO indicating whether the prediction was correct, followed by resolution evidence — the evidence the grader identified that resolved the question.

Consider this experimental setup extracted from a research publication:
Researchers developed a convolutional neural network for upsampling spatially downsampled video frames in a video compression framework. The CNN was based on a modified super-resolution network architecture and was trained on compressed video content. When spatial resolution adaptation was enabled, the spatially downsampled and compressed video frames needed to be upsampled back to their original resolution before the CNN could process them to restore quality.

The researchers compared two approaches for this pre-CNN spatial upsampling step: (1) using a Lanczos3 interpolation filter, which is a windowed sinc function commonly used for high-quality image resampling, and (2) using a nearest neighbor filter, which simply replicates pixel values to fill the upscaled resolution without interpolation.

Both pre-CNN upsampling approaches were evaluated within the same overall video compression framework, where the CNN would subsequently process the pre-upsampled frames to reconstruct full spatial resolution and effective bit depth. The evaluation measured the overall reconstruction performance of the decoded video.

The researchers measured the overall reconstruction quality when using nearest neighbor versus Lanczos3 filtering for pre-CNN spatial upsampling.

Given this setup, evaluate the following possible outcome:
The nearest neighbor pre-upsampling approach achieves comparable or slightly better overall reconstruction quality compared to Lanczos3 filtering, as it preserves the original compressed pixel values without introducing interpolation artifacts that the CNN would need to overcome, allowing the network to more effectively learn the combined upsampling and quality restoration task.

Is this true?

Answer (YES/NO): YES